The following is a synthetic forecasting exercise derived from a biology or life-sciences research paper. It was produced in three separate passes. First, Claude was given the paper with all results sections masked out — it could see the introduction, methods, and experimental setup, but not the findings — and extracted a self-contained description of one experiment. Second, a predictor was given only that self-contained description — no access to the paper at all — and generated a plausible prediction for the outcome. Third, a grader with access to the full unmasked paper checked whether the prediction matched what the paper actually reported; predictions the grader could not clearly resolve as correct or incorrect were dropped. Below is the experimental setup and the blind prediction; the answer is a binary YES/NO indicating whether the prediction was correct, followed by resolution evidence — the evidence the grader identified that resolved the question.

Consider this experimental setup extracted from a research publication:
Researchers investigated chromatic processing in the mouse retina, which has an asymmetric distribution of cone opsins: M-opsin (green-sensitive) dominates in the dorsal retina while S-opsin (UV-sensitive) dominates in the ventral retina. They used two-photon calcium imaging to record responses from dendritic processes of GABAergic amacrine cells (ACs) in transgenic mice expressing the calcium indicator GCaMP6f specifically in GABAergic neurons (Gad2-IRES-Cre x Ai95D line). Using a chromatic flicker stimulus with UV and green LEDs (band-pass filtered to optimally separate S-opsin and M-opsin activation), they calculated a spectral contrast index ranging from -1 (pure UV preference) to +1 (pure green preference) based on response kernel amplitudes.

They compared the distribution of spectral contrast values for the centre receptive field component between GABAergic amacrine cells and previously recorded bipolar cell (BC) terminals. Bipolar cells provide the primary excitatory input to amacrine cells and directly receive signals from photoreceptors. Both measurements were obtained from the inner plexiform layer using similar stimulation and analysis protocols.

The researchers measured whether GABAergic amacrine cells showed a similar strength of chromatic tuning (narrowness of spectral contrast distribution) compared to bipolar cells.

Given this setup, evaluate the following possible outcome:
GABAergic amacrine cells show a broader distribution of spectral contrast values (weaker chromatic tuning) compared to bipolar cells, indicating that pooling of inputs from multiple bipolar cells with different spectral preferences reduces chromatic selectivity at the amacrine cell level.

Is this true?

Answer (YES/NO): NO